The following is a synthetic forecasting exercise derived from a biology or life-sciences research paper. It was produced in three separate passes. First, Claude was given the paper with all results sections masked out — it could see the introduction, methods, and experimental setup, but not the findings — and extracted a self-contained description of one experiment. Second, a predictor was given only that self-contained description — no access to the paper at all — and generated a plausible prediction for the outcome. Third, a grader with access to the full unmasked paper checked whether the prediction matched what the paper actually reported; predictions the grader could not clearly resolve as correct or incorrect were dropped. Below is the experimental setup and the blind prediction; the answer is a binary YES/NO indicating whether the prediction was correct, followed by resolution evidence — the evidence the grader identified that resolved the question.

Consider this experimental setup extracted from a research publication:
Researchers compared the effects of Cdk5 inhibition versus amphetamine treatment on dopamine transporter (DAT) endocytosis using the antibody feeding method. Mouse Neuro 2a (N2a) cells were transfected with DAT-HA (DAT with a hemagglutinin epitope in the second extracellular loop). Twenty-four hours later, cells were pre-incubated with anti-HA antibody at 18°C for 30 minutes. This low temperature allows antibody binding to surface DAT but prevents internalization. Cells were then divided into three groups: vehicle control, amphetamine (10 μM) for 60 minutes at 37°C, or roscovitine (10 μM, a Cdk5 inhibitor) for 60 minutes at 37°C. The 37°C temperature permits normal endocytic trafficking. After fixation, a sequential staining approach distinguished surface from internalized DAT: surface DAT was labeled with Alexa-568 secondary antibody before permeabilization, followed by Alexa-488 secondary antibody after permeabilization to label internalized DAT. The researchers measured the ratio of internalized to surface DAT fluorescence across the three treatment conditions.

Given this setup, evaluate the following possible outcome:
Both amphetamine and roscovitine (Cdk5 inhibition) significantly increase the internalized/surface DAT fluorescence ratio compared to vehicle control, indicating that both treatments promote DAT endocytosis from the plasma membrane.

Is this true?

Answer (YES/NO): YES